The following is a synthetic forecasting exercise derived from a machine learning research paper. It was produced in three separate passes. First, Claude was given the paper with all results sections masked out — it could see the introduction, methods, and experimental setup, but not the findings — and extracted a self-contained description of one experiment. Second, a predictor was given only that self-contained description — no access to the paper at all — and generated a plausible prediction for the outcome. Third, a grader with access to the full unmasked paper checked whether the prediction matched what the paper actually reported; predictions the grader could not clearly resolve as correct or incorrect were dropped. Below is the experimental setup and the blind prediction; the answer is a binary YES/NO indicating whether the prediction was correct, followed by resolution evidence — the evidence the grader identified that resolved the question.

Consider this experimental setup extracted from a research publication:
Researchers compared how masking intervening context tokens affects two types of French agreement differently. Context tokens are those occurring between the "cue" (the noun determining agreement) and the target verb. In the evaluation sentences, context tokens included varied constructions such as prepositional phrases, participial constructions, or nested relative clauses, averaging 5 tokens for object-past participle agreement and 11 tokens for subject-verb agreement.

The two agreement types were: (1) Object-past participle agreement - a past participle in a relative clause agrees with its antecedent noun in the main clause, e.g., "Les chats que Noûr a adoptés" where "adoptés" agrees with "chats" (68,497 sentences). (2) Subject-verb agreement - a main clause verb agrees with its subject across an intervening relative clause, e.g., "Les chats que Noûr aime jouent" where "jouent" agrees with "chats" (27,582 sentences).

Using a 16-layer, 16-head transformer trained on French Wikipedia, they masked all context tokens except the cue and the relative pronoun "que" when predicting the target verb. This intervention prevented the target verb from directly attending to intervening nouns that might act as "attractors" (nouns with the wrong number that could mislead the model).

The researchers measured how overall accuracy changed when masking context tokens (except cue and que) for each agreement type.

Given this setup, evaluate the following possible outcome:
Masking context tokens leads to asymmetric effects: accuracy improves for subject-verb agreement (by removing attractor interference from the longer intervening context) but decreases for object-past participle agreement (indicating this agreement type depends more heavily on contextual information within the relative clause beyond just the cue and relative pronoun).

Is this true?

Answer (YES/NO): NO